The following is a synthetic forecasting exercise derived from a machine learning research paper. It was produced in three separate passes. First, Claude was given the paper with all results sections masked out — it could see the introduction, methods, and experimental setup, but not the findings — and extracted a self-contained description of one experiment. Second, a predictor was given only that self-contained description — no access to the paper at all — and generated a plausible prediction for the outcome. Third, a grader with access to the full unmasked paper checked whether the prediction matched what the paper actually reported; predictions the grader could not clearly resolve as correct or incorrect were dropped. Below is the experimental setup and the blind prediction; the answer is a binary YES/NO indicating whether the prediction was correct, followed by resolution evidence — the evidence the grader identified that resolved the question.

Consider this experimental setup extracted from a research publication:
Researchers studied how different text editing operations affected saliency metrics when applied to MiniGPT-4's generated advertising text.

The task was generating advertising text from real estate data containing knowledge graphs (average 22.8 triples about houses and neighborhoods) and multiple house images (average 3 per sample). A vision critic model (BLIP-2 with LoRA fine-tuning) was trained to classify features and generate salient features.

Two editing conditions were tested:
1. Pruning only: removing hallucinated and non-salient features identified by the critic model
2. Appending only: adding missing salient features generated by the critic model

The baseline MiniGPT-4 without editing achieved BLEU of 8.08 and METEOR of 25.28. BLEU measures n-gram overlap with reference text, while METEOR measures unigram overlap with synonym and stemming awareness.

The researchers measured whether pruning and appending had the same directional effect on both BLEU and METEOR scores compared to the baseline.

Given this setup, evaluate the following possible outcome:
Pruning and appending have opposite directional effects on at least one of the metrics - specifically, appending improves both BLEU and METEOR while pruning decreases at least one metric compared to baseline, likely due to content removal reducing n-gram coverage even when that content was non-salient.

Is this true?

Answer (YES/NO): YES